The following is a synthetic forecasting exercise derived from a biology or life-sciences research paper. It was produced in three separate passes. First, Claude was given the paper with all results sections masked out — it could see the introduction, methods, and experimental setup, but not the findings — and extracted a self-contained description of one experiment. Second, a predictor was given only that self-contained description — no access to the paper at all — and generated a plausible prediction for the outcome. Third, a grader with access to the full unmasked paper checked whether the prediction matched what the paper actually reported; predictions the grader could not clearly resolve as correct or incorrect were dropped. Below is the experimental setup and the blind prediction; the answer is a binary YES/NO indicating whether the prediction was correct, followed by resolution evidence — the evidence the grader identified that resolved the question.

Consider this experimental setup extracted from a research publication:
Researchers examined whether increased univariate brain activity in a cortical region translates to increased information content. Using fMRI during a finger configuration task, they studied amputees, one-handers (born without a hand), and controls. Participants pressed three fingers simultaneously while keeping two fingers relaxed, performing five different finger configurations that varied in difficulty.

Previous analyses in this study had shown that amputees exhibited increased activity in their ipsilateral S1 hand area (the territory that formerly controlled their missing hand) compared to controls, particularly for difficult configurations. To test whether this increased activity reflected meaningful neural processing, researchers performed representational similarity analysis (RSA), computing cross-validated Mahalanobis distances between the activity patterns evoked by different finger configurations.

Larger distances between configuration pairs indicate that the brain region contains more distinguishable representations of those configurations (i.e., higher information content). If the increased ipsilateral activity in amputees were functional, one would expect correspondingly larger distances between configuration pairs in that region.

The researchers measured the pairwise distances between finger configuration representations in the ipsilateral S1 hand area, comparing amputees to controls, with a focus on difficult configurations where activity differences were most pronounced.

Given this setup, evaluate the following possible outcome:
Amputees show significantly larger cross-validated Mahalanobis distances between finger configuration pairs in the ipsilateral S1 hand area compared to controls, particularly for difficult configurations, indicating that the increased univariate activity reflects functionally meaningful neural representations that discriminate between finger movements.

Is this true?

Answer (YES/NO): NO